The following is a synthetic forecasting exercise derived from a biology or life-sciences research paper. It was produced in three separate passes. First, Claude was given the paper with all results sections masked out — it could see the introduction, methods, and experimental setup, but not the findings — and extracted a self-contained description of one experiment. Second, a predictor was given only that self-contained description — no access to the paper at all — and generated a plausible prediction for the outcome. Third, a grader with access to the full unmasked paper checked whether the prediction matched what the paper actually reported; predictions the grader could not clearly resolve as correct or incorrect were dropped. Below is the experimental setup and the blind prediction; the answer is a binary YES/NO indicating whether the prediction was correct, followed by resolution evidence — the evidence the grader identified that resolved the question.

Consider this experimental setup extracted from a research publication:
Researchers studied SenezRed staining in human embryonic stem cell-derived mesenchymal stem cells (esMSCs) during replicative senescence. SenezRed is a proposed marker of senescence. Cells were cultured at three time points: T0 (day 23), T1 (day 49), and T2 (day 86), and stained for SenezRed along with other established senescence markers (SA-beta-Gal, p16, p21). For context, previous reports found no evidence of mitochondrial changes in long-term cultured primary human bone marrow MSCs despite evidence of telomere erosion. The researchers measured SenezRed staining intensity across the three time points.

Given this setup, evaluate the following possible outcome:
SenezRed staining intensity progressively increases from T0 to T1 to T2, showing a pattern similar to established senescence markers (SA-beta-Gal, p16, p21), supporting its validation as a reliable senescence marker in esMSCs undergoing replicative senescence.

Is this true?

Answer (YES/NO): NO